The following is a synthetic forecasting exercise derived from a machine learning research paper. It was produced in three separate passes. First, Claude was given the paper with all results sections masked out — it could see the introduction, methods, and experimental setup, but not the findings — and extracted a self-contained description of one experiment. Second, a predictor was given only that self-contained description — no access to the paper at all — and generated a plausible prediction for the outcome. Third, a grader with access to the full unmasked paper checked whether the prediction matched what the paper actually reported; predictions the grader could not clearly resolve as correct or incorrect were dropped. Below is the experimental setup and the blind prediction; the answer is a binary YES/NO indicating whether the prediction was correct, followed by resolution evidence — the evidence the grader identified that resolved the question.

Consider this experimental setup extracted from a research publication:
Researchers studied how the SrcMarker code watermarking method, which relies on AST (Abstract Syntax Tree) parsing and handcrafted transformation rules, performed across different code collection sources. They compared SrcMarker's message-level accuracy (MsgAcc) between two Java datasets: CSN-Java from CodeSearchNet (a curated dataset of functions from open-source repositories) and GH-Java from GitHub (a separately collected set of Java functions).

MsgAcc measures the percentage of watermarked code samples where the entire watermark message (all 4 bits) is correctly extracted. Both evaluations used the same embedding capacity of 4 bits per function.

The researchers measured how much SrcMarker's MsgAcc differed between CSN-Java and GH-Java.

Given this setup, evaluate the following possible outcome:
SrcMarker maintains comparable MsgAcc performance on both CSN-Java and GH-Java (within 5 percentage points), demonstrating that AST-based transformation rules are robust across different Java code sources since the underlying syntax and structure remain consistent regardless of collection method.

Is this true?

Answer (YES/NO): NO